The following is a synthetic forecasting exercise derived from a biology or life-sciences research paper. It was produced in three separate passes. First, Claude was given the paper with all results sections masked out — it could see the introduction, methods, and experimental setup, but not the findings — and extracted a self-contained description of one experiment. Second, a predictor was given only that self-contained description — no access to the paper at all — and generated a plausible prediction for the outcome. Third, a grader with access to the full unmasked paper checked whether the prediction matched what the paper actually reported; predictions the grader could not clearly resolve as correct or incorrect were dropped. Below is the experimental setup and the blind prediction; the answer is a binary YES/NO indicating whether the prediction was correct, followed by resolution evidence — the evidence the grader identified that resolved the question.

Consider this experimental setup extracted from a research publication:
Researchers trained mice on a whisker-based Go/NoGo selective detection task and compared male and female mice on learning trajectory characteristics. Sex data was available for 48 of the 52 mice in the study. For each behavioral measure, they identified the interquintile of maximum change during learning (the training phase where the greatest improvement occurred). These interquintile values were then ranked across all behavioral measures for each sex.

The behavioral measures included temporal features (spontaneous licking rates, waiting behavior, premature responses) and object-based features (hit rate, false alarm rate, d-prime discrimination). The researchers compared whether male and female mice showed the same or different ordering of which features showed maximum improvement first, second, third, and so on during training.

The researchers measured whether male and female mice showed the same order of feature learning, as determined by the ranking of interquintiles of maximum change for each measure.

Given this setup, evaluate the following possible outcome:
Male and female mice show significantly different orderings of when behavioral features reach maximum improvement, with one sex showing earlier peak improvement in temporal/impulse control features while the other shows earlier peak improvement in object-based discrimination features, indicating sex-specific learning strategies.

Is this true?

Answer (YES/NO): NO